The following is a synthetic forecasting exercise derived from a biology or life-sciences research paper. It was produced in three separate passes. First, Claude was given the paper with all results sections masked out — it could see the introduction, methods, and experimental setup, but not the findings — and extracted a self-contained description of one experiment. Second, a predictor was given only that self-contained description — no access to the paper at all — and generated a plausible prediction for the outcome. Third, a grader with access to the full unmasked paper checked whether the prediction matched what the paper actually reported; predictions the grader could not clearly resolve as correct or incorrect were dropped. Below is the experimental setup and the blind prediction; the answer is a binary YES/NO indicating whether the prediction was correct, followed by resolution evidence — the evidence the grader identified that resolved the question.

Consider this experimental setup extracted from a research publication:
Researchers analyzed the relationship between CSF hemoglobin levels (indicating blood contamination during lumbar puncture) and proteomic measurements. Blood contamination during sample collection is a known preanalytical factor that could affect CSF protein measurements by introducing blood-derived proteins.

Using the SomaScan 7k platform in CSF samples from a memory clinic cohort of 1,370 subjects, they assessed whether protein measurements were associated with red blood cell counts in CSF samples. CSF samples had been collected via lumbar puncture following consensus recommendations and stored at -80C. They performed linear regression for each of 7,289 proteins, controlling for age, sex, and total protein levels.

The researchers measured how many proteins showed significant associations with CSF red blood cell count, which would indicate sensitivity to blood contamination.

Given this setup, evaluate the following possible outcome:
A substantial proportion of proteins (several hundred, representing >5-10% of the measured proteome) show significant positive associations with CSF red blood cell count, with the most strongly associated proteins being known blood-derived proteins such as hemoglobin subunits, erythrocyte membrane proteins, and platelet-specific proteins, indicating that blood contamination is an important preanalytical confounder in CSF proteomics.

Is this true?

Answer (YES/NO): NO